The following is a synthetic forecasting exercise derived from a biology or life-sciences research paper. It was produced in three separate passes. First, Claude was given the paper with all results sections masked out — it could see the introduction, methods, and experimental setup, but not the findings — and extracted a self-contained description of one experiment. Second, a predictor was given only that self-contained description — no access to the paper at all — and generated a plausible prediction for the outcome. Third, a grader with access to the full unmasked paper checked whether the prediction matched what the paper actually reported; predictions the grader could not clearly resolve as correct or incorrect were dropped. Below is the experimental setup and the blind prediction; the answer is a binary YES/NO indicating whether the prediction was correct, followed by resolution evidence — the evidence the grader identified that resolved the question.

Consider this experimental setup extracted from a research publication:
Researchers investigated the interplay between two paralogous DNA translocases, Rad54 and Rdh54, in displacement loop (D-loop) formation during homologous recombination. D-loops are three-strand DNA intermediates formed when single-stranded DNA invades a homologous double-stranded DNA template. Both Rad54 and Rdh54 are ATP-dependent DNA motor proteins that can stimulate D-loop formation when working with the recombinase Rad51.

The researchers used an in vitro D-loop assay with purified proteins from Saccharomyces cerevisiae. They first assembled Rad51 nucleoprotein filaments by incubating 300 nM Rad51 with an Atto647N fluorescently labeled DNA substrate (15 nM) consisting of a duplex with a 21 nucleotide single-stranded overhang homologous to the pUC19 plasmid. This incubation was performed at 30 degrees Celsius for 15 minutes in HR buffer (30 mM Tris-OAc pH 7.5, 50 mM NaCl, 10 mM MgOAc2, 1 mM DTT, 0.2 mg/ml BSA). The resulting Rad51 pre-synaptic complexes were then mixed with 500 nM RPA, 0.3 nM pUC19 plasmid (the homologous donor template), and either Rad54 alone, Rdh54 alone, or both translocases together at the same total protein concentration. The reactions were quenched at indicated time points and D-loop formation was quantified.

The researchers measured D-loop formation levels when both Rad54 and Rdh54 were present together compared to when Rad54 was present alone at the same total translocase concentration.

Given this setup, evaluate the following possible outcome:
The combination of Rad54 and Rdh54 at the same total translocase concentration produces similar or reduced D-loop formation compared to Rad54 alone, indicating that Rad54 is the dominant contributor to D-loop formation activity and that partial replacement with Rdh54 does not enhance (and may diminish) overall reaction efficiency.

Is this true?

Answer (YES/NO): YES